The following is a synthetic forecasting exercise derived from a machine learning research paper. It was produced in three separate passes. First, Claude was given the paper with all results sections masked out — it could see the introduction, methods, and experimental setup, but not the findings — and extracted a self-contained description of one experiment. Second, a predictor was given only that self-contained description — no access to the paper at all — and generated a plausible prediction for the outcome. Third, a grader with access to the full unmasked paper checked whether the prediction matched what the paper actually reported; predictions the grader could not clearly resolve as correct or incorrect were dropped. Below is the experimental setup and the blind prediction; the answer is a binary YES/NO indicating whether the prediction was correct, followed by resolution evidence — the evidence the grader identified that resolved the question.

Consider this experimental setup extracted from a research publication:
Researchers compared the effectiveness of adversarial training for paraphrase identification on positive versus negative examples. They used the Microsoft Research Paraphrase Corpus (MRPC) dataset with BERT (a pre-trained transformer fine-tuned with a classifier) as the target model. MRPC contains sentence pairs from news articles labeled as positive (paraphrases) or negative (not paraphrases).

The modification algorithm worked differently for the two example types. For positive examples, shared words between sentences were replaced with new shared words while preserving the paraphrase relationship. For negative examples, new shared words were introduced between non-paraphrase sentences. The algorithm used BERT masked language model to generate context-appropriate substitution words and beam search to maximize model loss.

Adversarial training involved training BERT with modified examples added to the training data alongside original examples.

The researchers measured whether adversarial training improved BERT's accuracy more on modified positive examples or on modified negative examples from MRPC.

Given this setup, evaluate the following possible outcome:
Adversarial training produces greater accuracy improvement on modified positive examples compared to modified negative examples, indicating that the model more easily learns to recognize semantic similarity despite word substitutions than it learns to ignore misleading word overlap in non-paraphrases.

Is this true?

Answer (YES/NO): NO